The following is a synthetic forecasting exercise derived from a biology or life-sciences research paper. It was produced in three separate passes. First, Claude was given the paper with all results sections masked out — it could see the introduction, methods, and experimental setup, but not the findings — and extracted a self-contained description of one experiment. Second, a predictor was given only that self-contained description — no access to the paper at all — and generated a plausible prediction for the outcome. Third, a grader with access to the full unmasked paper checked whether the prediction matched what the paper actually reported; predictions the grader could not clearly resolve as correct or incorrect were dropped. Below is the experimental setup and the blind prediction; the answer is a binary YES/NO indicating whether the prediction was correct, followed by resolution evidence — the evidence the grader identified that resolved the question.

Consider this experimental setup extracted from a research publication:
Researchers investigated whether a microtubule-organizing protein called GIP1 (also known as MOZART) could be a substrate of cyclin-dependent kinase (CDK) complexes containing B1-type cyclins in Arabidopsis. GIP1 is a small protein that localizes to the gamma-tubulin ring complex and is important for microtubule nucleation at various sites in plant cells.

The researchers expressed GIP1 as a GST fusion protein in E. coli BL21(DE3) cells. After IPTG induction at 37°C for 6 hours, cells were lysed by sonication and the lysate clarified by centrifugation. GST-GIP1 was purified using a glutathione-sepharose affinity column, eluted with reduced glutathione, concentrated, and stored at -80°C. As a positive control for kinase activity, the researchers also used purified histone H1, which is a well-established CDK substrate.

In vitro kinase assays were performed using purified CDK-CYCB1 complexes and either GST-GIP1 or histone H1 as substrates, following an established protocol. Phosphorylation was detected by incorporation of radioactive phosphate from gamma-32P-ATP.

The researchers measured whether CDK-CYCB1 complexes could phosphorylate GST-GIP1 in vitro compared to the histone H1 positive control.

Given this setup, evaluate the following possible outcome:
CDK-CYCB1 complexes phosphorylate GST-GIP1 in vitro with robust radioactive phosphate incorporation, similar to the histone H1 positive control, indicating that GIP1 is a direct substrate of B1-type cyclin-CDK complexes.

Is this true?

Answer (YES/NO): NO